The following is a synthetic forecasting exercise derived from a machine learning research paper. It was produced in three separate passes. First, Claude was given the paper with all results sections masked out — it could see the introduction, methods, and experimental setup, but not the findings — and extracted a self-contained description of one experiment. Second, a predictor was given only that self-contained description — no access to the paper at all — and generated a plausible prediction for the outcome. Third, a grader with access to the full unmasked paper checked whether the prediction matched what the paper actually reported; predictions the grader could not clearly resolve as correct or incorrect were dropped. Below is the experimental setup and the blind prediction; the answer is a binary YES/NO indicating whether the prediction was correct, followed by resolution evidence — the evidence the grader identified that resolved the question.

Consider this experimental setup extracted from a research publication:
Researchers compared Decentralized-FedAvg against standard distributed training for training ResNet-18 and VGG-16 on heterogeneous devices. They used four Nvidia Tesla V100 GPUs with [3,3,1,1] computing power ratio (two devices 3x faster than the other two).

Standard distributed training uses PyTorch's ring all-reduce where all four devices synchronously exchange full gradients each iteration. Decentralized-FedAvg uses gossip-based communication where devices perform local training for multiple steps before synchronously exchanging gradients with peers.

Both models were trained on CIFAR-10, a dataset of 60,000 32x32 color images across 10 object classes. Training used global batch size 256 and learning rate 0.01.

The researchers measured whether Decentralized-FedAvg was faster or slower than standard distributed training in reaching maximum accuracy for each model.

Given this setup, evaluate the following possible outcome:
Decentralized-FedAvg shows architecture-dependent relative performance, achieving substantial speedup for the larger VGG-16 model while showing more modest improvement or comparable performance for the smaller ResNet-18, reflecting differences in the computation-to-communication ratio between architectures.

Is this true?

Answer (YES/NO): NO